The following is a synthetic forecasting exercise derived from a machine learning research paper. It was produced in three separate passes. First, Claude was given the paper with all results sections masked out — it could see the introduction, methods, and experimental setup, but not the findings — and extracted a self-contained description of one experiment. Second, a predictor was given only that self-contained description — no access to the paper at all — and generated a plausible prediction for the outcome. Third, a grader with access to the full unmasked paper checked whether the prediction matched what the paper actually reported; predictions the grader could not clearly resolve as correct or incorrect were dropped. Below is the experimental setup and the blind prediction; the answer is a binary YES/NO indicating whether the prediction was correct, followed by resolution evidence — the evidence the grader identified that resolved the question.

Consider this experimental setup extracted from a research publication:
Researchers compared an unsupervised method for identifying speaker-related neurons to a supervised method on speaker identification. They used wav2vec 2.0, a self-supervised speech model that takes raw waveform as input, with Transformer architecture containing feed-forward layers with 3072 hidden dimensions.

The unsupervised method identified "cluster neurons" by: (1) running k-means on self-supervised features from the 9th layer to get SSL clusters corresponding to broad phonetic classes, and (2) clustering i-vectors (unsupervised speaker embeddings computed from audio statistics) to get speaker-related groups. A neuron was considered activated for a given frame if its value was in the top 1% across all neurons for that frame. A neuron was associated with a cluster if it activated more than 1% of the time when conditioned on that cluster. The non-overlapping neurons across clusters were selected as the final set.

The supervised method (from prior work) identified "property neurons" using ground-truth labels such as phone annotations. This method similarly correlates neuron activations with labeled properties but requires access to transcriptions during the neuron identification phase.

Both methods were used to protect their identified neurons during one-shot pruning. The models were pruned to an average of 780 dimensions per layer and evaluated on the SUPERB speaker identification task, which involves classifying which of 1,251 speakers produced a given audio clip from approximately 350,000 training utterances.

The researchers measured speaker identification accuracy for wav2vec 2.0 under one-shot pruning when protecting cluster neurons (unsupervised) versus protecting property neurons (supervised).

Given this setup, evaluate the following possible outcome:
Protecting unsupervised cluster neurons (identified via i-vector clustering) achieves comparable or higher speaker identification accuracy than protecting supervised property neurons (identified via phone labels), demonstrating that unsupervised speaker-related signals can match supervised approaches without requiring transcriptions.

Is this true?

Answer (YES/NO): YES